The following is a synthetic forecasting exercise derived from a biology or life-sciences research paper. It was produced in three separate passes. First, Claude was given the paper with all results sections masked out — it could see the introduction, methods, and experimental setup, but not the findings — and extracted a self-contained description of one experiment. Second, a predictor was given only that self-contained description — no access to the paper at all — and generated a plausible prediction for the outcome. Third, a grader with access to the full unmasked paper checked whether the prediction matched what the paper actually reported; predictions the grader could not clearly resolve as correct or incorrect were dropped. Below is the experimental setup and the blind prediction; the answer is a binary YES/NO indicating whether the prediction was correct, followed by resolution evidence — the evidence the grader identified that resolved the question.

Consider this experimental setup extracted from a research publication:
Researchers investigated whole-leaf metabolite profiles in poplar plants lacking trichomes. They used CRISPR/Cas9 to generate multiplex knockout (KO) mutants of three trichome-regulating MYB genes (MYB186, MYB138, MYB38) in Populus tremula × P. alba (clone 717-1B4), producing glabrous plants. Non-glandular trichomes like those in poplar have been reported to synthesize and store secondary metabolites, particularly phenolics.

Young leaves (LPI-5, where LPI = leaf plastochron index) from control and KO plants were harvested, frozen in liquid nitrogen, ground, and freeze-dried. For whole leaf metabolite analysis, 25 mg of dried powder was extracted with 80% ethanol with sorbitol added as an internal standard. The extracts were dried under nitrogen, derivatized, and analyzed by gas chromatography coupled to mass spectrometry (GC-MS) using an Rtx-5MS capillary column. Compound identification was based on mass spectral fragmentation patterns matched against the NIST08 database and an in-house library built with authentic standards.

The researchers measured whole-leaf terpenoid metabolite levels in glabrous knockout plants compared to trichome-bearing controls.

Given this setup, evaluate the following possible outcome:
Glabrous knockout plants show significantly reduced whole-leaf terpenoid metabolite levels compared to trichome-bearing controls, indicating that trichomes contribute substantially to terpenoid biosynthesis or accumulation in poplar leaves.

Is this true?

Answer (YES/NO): NO